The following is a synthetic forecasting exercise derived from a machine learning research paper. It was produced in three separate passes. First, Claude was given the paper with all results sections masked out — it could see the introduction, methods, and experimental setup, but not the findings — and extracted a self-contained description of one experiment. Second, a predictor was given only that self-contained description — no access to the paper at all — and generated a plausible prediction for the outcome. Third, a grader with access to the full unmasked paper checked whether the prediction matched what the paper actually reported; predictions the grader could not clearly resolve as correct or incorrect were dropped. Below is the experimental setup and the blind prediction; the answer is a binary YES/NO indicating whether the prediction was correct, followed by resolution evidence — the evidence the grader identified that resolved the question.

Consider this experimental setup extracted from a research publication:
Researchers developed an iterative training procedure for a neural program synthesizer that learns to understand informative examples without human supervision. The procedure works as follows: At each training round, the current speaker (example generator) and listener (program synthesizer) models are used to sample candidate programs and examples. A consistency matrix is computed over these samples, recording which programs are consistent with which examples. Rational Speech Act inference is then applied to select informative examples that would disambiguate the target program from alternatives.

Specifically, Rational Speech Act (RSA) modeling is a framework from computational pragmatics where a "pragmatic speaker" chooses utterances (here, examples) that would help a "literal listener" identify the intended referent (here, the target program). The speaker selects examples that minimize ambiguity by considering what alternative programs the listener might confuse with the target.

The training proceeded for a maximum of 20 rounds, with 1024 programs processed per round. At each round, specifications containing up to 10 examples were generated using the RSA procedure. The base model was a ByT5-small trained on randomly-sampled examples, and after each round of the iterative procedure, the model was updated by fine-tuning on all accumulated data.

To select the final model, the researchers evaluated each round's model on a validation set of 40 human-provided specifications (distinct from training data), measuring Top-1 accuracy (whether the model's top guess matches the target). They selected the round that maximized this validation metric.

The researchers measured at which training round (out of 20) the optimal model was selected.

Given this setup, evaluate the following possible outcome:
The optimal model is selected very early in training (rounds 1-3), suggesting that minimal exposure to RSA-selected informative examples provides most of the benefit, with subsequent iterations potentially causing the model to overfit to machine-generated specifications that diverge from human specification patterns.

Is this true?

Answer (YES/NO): NO